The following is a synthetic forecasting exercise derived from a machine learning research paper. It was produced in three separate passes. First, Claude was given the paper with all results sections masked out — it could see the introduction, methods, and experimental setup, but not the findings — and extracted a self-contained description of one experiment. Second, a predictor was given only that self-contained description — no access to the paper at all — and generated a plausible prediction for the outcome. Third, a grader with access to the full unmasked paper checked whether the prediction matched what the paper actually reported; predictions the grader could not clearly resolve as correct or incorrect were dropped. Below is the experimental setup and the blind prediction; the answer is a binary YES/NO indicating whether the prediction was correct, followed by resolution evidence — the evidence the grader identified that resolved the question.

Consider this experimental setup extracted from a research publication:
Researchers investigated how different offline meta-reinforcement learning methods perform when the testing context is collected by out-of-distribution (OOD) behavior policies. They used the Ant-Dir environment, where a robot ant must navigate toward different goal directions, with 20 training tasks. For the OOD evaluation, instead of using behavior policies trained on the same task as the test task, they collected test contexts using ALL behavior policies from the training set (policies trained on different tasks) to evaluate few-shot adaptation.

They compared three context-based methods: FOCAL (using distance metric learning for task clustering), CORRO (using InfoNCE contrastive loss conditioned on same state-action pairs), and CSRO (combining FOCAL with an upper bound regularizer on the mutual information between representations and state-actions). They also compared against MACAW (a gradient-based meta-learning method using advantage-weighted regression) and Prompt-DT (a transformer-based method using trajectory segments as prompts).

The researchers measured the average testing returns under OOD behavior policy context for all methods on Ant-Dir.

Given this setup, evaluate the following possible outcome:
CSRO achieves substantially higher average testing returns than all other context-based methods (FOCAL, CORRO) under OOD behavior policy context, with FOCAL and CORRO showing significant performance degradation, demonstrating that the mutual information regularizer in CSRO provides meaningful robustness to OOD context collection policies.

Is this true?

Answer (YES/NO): YES